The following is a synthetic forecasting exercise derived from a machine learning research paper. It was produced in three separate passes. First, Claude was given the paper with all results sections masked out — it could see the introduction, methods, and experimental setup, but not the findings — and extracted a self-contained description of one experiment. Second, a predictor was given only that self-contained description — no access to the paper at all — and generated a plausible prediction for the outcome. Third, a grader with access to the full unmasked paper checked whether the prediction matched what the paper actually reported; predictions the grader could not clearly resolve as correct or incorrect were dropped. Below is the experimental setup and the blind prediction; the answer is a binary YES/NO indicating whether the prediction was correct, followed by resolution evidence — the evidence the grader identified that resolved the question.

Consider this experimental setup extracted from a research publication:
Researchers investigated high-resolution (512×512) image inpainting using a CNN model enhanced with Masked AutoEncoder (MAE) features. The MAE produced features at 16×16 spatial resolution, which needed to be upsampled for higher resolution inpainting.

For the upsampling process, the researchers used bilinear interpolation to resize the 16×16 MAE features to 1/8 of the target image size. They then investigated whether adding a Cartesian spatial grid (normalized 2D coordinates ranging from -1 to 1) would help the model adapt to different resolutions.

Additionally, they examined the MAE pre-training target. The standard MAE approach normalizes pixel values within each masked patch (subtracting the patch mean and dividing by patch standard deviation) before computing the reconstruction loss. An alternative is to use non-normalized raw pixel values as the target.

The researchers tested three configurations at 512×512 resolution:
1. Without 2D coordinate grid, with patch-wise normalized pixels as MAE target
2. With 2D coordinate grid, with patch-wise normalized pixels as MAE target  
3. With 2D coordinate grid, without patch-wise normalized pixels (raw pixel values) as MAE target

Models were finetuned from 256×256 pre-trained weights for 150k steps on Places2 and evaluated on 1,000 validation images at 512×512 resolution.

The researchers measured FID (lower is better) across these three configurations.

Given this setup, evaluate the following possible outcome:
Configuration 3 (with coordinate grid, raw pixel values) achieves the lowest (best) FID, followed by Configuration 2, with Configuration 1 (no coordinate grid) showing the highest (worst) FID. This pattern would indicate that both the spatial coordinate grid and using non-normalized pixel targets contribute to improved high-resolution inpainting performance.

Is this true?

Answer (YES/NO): YES